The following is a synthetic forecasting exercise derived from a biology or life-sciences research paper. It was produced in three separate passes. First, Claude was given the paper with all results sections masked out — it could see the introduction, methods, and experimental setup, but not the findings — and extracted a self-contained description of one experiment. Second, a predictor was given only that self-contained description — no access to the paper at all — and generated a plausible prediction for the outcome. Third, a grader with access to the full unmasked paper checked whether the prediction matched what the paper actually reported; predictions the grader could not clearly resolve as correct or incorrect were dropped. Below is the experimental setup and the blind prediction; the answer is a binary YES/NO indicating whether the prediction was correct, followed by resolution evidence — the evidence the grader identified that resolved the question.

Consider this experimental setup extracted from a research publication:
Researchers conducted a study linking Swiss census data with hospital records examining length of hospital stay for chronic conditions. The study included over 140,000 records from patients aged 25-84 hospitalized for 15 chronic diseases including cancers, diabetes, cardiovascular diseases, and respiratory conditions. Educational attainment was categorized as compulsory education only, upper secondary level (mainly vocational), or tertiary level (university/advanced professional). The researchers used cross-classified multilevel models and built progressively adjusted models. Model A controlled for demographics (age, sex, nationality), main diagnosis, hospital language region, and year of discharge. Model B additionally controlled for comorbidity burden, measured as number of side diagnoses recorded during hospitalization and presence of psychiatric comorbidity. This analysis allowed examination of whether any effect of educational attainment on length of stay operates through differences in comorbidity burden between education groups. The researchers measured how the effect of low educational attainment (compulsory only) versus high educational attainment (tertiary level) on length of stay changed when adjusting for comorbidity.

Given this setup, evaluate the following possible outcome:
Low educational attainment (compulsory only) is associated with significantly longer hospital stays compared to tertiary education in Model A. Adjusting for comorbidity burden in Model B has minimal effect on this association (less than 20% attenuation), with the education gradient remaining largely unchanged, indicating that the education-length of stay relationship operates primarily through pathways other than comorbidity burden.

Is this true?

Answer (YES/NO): NO